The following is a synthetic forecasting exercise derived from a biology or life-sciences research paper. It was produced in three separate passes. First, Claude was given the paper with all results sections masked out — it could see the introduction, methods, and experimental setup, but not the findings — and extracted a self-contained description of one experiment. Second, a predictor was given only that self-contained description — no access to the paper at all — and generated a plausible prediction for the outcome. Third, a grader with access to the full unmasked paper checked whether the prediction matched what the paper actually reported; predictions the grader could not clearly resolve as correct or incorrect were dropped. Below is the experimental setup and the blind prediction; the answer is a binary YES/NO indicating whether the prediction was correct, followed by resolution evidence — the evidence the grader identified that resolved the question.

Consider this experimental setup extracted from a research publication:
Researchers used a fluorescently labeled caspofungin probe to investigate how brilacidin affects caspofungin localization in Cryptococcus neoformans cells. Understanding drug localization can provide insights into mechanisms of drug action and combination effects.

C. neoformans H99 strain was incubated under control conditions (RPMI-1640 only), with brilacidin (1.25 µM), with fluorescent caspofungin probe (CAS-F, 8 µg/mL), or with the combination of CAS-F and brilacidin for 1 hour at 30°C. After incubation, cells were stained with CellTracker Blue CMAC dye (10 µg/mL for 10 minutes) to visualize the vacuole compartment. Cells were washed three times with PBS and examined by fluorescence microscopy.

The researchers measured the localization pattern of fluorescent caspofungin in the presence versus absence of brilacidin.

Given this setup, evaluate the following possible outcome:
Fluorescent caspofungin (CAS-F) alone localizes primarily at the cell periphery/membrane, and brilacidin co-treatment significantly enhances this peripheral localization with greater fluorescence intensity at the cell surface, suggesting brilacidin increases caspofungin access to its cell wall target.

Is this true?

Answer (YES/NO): NO